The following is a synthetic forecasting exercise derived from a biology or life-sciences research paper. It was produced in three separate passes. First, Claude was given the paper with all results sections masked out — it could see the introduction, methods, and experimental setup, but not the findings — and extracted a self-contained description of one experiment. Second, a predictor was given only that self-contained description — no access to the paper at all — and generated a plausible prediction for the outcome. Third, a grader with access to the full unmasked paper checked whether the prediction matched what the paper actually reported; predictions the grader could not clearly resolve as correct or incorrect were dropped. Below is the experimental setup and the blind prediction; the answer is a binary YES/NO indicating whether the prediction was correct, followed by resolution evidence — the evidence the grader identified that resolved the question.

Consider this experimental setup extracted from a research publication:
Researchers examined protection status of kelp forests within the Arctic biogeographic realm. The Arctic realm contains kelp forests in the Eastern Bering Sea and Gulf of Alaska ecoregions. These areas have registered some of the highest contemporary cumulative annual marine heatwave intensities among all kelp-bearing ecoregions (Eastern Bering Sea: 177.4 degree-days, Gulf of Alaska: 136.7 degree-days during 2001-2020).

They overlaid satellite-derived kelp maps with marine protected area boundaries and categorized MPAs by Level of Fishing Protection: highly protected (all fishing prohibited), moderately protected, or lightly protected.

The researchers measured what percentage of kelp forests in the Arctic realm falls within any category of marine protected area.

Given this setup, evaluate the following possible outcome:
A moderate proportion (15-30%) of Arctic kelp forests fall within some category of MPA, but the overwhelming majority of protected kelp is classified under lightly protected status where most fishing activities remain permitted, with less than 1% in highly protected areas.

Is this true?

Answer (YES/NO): NO